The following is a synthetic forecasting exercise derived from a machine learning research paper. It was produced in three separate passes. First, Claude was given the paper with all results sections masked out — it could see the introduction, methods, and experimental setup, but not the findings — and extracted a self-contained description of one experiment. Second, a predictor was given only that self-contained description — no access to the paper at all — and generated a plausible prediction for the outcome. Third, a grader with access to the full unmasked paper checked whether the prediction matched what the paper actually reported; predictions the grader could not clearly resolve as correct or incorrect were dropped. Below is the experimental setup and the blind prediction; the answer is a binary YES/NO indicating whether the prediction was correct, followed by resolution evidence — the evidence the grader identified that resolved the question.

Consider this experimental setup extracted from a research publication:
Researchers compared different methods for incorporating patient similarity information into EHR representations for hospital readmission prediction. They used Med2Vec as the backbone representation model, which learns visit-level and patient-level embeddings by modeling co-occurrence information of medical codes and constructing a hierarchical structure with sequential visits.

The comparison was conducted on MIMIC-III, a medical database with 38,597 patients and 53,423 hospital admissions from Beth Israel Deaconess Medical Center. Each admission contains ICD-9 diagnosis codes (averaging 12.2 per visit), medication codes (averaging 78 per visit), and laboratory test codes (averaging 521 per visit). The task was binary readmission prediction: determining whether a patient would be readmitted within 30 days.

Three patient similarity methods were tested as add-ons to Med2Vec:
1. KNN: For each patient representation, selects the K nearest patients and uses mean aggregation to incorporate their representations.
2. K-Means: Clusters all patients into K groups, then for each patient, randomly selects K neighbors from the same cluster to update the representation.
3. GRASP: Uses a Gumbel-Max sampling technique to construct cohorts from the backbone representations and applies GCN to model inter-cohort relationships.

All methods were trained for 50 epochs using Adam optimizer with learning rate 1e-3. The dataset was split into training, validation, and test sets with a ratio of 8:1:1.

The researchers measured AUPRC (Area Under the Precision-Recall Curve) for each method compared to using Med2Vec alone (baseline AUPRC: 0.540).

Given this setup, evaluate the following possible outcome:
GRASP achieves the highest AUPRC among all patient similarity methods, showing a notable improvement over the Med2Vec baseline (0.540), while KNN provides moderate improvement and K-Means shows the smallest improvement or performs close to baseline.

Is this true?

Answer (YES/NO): NO